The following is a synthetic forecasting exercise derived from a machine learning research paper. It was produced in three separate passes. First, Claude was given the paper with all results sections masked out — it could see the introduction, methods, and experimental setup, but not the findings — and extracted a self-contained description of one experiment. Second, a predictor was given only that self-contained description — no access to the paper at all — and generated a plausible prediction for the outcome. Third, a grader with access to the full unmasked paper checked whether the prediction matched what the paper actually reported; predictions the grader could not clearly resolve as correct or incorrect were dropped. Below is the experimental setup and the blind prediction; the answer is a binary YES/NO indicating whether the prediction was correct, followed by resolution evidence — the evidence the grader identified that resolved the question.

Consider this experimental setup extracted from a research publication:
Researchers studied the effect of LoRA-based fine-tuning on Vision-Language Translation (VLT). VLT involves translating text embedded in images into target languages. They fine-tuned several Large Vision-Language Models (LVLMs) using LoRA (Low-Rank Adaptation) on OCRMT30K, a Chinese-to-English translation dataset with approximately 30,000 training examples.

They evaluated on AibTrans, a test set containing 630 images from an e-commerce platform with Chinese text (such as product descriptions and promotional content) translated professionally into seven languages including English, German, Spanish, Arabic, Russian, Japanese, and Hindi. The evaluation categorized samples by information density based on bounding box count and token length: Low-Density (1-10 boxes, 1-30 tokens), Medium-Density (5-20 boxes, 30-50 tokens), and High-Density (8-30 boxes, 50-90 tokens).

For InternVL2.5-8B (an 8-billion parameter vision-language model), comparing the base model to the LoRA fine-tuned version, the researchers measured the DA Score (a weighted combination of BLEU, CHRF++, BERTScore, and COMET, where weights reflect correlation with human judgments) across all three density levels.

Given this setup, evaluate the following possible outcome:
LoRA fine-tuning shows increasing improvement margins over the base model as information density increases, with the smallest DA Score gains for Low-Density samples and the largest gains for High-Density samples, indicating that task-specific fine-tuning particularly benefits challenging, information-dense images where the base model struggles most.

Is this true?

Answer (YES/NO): NO